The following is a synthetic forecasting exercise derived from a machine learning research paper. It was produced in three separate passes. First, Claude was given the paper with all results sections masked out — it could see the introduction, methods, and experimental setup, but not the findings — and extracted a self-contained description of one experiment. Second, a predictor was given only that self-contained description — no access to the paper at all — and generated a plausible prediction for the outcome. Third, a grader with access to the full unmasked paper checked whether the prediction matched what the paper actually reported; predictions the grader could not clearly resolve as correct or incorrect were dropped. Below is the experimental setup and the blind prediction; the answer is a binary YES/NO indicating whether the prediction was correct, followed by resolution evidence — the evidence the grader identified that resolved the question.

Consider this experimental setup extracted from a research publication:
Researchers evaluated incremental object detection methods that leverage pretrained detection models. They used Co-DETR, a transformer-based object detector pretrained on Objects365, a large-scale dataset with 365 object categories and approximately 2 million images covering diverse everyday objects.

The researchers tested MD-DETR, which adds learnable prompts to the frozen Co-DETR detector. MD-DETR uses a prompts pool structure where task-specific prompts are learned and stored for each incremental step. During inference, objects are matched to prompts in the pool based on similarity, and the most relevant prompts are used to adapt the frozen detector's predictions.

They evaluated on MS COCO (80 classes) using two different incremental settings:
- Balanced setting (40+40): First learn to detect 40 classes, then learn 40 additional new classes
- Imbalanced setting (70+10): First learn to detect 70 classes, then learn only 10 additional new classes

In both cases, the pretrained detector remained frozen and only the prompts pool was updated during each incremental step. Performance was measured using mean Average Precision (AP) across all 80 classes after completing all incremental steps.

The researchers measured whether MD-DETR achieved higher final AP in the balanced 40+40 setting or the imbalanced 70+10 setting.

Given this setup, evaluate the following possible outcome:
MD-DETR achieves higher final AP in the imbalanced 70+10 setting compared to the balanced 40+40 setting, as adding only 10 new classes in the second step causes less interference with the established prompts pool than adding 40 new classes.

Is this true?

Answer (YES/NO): YES